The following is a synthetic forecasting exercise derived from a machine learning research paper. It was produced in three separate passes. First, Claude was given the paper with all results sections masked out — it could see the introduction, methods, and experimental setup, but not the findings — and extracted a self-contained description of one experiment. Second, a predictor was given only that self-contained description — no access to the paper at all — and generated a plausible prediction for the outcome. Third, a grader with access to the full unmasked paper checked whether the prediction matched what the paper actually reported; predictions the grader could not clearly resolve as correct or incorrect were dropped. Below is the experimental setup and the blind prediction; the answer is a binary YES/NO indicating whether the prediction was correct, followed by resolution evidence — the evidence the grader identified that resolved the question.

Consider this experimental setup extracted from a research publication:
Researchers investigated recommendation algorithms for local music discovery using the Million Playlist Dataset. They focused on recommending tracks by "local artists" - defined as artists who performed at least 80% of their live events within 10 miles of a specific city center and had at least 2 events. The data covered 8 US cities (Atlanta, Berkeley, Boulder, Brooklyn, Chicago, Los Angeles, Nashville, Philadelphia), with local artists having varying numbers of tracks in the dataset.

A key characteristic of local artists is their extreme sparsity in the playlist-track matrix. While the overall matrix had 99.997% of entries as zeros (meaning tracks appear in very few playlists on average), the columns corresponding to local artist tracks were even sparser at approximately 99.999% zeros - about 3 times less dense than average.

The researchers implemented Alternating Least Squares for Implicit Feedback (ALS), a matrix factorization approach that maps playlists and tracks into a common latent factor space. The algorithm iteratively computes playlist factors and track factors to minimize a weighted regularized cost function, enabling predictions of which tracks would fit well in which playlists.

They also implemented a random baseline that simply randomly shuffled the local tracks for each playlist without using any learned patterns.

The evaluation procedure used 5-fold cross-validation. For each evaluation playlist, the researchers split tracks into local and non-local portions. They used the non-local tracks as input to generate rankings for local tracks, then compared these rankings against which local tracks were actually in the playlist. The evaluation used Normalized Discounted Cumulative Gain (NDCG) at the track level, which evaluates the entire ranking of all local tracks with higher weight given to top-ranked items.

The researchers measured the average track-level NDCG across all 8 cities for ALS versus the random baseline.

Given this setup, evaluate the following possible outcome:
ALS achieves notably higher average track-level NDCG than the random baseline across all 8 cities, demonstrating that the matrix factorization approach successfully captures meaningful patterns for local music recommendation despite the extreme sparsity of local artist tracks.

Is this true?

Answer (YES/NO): NO